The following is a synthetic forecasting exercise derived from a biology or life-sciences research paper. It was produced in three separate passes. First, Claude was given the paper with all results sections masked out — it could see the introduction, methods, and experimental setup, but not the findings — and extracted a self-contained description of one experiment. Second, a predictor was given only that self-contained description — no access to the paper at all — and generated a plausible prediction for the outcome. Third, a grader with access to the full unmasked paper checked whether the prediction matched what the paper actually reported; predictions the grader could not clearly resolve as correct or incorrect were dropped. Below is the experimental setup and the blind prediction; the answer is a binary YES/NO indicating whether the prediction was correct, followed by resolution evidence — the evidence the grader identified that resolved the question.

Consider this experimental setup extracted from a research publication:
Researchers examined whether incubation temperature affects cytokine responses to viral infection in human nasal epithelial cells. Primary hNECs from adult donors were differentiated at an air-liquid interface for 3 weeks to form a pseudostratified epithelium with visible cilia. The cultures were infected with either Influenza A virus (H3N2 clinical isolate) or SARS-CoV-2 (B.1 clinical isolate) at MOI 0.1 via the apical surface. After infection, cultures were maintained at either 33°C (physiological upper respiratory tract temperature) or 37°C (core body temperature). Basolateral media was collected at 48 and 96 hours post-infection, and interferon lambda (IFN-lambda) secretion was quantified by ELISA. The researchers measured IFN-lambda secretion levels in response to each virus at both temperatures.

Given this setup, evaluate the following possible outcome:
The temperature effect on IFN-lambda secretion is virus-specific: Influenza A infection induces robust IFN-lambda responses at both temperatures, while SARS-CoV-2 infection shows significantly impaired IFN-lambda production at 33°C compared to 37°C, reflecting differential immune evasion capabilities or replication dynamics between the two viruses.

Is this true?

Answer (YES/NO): NO